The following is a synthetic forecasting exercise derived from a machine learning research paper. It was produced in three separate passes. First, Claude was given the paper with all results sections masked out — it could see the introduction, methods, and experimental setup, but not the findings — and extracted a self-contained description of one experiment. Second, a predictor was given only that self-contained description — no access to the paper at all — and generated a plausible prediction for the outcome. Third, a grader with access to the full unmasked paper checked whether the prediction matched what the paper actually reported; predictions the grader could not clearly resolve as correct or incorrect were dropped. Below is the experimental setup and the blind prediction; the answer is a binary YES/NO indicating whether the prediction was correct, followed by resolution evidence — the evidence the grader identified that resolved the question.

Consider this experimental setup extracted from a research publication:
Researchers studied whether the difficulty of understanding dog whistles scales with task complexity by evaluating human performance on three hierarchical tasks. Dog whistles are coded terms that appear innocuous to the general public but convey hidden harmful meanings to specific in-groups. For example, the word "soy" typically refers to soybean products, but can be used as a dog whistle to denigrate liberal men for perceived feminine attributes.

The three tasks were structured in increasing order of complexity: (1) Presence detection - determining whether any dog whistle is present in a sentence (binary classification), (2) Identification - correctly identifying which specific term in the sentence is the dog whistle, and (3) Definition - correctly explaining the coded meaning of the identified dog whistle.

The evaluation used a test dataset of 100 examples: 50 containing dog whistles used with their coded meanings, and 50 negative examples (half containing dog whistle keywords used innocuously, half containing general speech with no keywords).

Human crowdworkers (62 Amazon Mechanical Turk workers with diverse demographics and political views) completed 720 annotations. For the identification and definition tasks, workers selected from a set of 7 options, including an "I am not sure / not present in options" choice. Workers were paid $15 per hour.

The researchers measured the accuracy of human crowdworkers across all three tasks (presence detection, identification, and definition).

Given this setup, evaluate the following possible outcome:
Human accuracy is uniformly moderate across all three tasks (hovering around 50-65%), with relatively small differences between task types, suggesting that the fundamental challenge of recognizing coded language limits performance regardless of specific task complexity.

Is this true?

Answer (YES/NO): NO